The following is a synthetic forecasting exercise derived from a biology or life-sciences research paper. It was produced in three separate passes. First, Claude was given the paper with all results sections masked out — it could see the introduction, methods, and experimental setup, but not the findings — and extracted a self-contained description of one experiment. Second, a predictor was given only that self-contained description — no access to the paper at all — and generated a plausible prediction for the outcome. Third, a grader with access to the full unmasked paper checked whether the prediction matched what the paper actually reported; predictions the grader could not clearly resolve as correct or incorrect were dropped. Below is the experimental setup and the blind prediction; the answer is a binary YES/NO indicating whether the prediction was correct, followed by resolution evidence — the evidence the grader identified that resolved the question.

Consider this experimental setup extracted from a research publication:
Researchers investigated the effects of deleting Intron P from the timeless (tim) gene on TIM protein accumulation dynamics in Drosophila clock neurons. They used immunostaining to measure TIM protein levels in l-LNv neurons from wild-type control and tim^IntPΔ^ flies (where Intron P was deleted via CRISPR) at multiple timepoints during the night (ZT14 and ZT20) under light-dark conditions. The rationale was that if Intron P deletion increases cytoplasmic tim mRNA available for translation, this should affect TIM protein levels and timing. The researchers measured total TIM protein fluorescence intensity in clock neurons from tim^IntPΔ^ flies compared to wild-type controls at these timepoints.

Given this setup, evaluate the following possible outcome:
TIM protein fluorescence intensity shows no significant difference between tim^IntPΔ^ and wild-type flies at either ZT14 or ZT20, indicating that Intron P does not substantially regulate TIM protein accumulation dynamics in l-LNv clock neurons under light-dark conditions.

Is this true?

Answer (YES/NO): NO